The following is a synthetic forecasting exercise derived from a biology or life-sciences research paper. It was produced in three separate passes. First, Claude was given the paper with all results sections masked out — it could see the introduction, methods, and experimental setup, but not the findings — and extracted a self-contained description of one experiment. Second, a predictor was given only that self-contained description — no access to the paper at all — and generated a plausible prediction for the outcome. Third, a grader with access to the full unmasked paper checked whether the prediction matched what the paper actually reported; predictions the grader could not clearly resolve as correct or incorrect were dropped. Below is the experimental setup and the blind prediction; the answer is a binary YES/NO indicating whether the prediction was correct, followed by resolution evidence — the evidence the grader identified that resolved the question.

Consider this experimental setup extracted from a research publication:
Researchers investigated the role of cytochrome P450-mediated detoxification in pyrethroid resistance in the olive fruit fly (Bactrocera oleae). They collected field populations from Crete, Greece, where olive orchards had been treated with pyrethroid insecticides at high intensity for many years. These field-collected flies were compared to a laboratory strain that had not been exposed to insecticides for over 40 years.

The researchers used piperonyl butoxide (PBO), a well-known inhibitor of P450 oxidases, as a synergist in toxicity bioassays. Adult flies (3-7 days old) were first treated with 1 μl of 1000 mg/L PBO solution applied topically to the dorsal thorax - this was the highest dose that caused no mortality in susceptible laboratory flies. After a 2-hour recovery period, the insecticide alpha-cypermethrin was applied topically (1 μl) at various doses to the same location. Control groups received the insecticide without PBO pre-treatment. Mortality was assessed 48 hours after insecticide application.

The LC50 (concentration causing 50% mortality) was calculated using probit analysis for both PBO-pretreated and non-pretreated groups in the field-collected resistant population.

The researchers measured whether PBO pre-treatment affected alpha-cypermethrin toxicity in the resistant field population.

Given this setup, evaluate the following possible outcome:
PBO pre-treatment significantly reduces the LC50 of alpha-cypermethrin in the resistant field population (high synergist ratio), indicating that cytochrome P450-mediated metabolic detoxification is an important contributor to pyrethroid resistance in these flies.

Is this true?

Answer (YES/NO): YES